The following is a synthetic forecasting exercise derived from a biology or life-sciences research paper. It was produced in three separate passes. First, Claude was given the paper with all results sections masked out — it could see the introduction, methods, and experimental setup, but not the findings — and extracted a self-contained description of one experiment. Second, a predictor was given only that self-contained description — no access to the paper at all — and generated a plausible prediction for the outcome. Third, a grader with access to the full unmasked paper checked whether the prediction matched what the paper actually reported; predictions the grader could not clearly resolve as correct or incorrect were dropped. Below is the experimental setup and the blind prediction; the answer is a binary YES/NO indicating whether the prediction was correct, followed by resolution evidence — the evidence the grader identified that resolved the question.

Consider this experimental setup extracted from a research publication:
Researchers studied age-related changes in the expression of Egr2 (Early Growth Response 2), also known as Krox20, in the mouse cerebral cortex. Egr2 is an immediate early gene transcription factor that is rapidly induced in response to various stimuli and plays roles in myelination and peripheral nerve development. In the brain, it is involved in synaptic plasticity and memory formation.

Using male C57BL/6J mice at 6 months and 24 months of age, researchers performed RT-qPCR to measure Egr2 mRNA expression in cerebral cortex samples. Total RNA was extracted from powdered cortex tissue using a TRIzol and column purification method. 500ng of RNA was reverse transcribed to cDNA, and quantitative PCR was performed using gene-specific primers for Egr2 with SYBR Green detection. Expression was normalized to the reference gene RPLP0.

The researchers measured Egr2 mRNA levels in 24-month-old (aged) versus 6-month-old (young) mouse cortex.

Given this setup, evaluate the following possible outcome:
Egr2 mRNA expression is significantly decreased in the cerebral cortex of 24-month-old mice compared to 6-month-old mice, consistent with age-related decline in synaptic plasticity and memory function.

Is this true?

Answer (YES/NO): YES